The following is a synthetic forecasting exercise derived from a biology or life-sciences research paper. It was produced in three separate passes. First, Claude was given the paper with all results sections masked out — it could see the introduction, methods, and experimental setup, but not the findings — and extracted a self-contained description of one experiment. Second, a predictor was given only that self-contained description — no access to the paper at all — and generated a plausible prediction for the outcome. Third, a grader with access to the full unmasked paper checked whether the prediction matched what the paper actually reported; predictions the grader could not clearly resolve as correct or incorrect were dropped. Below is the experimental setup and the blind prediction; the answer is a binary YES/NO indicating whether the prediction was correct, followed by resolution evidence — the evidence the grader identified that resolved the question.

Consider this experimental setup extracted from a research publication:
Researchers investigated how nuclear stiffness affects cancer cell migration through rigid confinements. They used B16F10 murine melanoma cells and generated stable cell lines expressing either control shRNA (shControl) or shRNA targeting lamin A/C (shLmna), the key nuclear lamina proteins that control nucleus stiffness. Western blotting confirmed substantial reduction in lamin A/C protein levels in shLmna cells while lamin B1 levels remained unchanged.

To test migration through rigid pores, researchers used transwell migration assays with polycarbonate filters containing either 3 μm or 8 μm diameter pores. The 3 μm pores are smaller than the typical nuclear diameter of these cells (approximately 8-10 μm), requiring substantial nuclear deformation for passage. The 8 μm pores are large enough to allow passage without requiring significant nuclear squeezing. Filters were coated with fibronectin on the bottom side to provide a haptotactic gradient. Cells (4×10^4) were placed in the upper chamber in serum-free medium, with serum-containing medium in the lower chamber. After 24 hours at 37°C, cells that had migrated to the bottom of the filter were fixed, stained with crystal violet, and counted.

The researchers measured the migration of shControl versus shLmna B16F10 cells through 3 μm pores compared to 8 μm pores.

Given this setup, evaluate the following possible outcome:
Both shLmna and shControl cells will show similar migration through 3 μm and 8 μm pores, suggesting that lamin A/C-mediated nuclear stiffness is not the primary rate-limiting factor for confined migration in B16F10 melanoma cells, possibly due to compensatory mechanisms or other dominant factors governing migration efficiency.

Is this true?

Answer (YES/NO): NO